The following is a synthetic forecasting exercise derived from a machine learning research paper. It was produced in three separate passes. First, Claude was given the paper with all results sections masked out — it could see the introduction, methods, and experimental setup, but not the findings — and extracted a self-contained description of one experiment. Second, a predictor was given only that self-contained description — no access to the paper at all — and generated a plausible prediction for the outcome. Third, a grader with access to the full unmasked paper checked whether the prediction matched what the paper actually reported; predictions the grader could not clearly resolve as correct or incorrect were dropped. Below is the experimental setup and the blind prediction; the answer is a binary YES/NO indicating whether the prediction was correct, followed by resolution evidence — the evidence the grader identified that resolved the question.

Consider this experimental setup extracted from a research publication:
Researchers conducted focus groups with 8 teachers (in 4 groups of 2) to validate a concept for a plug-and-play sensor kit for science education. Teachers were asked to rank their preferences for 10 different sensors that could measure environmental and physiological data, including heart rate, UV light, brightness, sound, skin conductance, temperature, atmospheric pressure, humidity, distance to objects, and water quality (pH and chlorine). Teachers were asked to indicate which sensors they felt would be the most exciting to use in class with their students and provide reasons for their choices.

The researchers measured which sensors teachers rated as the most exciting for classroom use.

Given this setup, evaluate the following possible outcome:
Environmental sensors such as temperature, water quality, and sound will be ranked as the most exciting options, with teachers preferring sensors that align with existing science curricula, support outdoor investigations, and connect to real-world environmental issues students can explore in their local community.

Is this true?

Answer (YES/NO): NO